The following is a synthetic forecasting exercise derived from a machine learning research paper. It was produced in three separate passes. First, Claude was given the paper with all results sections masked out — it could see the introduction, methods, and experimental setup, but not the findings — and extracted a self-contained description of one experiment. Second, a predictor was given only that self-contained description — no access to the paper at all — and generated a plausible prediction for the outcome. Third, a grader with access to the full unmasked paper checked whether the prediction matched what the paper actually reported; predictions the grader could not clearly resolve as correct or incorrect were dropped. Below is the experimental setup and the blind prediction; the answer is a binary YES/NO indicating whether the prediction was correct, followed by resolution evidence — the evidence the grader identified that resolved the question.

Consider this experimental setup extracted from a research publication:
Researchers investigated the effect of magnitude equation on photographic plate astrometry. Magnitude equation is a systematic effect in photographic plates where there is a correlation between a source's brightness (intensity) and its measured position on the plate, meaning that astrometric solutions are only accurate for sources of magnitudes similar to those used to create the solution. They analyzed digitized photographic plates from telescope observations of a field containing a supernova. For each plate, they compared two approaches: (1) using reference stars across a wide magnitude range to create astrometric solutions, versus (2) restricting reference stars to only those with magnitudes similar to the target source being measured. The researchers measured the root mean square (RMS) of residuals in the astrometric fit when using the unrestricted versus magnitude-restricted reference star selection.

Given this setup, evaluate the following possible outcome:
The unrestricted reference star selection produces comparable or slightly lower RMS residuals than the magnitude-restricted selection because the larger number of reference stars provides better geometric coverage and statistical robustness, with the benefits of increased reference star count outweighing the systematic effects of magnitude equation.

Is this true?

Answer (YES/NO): NO